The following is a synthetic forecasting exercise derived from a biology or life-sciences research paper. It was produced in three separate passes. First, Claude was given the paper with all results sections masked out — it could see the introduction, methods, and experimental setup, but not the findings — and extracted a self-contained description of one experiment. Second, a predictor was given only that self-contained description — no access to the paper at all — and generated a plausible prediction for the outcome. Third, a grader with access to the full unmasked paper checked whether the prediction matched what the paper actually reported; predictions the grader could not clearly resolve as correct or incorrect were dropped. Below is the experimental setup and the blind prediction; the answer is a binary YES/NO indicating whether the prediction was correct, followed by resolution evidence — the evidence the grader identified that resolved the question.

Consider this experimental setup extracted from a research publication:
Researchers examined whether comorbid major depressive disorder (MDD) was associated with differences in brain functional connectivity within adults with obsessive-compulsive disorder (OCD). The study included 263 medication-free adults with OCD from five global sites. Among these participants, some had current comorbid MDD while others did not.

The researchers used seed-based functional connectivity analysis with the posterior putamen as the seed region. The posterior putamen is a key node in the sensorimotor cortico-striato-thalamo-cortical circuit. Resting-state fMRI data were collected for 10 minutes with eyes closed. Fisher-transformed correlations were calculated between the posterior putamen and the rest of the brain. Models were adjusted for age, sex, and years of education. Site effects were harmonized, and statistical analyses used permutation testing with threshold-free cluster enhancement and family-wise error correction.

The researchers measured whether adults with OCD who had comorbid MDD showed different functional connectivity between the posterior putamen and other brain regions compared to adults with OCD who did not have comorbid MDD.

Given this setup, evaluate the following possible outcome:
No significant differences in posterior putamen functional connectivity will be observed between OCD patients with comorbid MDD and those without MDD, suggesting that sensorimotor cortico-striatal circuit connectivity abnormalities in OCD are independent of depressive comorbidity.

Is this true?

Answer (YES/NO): NO